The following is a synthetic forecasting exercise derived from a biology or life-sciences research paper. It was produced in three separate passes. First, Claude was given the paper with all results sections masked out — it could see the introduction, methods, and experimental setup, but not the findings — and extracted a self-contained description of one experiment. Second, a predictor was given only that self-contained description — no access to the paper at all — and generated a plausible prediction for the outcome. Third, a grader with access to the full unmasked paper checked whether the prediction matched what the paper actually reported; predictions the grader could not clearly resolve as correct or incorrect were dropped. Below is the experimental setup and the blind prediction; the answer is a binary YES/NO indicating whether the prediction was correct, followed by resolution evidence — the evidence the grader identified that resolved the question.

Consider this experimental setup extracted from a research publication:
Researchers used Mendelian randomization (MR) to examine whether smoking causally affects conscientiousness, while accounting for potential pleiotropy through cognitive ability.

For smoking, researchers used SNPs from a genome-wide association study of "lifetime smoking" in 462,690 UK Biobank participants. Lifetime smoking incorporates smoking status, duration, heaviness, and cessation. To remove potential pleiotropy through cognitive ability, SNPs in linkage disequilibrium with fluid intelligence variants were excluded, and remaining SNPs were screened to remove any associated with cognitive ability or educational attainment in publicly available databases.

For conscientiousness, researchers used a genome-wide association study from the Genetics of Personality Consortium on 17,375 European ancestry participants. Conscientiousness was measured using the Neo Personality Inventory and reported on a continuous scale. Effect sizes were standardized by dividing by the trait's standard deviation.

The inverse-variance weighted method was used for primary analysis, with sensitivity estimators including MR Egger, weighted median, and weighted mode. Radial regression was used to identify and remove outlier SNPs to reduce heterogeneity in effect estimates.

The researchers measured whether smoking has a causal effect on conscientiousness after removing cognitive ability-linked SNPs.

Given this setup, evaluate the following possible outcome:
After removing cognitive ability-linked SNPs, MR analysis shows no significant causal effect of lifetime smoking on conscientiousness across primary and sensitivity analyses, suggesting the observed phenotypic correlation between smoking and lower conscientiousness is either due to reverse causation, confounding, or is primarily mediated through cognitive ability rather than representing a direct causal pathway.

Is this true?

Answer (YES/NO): NO